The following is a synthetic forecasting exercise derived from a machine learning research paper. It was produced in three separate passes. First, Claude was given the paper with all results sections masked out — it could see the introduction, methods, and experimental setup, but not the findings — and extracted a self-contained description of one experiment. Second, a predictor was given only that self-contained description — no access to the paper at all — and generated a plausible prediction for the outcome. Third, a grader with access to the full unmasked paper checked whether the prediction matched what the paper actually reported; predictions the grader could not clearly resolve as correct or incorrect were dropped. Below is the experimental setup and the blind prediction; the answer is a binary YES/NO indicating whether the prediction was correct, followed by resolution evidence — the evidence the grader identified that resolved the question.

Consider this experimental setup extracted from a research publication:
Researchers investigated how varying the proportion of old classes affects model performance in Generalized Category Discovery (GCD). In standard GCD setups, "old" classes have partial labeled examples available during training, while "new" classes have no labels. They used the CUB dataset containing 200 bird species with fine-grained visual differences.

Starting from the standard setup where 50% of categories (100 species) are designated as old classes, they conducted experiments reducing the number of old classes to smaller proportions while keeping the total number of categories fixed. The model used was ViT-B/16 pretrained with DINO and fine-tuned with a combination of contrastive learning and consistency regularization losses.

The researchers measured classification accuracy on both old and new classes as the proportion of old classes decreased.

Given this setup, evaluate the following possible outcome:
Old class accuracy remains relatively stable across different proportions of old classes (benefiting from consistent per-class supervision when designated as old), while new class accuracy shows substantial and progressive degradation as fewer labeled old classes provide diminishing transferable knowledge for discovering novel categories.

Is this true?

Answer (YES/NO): NO